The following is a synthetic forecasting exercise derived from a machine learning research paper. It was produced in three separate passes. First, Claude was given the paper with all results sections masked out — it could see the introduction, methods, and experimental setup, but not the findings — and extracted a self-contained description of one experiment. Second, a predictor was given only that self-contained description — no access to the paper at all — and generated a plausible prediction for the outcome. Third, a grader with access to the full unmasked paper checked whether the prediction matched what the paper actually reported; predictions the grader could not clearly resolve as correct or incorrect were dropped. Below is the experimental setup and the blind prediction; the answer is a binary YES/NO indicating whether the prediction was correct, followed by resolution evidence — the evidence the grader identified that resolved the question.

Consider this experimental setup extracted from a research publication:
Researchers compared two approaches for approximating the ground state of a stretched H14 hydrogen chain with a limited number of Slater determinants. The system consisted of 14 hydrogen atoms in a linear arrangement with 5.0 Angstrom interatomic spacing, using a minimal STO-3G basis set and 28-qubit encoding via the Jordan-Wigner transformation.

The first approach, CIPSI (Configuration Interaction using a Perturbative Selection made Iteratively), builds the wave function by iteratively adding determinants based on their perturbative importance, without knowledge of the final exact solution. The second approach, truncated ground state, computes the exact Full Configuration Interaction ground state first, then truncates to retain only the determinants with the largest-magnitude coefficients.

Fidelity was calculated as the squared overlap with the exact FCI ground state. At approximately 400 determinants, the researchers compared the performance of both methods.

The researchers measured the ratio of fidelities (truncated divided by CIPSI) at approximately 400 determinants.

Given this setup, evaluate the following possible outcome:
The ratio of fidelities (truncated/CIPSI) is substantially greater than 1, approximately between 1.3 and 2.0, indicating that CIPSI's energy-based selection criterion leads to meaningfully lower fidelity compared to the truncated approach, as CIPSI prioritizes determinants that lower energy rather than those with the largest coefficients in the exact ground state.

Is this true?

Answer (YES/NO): YES